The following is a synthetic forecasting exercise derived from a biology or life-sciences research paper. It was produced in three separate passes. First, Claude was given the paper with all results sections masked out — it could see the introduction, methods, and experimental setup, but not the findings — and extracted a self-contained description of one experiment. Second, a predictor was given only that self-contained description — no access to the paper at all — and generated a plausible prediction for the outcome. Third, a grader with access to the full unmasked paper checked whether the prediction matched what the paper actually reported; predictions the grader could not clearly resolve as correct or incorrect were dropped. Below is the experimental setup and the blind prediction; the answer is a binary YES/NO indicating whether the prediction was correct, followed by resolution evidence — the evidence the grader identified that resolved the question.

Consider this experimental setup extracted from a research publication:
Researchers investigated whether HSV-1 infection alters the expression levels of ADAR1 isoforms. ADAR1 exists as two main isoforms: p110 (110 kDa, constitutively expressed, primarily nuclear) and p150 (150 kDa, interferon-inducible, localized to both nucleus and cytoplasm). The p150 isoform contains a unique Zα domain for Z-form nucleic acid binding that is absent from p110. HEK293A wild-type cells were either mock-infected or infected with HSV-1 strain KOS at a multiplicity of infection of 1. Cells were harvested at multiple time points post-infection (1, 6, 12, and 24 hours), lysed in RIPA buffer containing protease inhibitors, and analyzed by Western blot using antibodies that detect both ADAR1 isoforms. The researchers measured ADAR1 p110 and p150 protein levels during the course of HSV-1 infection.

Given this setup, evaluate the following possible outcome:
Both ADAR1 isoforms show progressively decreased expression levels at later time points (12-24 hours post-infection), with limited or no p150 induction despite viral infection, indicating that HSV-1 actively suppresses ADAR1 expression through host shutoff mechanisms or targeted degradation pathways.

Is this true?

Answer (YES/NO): NO